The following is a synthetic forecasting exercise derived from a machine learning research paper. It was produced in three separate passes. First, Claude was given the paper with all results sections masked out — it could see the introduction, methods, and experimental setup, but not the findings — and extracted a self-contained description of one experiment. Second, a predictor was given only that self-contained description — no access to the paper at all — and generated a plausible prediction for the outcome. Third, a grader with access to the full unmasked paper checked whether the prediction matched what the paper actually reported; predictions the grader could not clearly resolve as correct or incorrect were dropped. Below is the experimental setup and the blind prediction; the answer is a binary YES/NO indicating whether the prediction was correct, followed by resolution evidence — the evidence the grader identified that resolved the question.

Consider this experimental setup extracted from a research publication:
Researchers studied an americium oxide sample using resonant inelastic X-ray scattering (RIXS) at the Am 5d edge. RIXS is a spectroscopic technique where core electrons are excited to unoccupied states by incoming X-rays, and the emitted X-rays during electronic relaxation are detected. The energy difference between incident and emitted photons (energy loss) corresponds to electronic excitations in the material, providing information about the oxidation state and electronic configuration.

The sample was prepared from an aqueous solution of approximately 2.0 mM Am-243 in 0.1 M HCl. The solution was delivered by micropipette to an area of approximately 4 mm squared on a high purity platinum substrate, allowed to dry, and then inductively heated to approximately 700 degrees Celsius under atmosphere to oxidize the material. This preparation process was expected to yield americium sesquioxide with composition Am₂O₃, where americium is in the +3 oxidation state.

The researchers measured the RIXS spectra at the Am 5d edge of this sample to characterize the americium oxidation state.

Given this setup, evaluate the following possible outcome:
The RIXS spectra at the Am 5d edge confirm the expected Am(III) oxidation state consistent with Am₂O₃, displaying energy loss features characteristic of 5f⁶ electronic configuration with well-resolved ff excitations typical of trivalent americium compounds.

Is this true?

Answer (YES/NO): NO